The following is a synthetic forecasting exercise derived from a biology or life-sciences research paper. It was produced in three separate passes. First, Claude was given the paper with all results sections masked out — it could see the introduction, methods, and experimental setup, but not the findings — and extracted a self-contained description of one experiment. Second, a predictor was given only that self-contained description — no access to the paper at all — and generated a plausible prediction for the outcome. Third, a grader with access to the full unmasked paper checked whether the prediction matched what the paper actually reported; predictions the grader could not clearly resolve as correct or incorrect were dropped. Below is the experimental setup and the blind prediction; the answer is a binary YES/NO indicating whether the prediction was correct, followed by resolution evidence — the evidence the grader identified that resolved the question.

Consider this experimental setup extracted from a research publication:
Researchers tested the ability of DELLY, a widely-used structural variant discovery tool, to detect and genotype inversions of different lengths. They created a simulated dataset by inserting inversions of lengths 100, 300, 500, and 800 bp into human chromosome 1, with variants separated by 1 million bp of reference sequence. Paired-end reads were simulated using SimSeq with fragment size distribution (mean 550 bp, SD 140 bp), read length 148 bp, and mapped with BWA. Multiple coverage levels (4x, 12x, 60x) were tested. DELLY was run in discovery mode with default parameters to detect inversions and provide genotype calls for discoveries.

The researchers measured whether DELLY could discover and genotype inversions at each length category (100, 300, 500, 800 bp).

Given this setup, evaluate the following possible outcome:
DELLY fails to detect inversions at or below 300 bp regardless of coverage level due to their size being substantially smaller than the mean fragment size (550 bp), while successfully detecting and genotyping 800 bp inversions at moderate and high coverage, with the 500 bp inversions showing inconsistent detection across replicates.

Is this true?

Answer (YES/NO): NO